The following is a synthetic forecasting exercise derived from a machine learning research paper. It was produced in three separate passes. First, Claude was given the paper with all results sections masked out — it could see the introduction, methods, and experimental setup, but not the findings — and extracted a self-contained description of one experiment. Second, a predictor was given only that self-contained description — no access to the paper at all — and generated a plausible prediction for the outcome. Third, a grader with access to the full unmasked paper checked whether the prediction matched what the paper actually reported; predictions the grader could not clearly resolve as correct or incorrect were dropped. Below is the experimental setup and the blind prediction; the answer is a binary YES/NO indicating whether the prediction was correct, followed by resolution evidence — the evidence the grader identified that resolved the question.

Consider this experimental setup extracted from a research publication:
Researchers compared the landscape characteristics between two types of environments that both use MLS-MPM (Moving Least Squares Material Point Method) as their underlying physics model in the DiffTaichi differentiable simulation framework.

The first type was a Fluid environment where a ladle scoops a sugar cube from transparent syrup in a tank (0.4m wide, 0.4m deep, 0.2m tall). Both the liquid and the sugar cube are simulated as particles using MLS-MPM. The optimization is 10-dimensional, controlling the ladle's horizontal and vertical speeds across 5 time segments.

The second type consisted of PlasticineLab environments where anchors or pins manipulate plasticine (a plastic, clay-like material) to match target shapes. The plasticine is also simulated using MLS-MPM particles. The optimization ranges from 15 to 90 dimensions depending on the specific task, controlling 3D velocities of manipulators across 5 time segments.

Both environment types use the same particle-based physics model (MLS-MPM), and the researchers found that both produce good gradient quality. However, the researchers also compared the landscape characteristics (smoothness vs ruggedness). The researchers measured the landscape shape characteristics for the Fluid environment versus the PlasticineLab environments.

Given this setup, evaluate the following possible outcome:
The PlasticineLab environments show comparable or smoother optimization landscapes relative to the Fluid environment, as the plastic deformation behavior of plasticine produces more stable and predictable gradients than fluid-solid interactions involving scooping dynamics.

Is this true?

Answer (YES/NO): YES